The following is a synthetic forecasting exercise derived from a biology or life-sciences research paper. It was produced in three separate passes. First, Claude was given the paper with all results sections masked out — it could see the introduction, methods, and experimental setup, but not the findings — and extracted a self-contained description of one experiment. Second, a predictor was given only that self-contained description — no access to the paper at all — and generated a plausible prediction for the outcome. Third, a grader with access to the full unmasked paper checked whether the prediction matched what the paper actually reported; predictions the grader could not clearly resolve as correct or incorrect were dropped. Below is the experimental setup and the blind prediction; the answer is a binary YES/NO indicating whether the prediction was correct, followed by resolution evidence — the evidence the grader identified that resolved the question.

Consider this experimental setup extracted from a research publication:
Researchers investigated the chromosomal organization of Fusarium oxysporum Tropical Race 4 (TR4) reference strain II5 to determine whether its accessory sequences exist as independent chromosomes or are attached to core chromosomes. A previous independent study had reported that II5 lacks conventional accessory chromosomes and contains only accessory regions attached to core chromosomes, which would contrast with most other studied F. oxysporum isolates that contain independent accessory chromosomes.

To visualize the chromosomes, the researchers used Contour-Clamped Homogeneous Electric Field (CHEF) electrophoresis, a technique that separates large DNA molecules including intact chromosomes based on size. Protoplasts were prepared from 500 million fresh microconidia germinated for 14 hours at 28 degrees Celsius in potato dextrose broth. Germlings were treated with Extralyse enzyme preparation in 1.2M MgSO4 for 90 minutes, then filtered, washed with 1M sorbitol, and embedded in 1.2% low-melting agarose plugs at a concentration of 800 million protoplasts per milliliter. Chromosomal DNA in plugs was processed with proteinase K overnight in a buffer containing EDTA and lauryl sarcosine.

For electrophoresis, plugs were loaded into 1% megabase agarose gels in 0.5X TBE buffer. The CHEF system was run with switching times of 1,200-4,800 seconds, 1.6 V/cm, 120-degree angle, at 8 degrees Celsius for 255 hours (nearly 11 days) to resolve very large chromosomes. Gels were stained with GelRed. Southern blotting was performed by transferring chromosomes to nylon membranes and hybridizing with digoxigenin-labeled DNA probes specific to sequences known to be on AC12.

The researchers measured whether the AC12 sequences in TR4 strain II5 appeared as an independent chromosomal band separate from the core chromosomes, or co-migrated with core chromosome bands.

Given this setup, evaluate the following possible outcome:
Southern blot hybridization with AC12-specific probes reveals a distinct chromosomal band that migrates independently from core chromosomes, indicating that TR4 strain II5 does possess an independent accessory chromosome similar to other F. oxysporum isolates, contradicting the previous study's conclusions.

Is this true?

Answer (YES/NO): YES